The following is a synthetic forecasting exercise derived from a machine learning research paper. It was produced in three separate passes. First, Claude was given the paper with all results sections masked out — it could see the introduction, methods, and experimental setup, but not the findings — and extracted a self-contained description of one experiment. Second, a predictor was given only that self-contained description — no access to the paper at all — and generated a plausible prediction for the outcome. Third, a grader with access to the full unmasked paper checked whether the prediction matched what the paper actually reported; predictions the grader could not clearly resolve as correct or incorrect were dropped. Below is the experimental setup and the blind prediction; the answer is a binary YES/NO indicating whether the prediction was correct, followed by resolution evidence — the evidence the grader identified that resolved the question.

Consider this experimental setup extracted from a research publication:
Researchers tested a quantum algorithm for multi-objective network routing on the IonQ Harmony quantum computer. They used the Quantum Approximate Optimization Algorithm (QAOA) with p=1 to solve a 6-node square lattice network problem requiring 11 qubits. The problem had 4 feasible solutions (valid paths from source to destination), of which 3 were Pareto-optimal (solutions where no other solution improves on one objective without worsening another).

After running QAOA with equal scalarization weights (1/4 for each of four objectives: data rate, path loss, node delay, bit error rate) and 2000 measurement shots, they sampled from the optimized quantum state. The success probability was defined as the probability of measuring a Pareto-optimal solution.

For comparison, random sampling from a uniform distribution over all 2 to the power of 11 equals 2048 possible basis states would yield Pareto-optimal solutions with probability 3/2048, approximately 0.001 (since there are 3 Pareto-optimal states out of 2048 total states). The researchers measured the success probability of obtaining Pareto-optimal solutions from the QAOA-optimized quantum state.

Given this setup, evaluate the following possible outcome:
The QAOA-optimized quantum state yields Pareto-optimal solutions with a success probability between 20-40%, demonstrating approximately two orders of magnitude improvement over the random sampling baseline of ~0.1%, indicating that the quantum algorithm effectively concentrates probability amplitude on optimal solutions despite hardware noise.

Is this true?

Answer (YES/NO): NO